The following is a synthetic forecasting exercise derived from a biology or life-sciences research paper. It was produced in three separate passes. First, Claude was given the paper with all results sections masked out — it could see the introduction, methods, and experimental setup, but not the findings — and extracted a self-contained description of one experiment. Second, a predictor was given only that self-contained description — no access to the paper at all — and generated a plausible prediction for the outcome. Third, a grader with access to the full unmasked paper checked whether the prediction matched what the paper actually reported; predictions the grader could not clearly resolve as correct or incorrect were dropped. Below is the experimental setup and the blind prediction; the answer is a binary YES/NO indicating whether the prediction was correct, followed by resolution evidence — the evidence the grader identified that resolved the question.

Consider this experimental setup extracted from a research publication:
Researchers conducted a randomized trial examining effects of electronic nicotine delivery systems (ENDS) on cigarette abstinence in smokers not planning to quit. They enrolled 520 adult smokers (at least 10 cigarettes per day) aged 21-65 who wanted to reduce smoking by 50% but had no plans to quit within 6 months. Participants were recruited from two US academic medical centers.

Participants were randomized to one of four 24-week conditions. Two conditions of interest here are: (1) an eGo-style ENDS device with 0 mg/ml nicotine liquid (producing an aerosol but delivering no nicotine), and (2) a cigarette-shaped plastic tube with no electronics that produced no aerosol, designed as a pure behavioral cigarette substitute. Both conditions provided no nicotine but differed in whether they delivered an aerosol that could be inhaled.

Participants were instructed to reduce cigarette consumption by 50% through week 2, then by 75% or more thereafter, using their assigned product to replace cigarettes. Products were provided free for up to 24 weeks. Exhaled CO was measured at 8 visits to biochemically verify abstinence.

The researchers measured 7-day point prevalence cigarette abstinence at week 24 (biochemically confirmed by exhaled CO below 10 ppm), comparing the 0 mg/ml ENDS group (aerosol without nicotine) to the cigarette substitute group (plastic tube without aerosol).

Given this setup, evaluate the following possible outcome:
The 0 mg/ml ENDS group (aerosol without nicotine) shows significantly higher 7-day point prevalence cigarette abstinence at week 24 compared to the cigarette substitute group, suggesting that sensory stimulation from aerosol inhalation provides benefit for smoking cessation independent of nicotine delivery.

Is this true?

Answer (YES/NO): NO